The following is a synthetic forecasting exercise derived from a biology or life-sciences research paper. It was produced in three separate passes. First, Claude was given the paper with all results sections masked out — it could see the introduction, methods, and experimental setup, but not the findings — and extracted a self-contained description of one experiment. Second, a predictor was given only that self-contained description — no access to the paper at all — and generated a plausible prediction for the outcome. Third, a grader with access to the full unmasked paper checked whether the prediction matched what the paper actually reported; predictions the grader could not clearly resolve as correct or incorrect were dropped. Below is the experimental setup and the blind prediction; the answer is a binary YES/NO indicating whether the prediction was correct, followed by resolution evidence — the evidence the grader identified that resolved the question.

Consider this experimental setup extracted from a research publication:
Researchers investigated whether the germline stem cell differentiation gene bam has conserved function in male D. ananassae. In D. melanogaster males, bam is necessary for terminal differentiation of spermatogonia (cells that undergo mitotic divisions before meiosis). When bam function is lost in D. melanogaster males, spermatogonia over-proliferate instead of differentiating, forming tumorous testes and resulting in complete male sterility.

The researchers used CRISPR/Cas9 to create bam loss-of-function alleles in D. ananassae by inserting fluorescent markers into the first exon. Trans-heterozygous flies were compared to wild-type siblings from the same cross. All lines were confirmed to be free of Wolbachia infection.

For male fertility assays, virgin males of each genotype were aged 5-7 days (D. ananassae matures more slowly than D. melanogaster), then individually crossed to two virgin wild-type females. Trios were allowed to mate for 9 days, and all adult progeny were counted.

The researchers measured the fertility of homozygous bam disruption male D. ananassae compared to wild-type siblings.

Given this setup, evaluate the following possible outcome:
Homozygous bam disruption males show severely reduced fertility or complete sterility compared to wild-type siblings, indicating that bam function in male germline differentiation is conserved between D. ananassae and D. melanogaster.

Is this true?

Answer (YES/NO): NO